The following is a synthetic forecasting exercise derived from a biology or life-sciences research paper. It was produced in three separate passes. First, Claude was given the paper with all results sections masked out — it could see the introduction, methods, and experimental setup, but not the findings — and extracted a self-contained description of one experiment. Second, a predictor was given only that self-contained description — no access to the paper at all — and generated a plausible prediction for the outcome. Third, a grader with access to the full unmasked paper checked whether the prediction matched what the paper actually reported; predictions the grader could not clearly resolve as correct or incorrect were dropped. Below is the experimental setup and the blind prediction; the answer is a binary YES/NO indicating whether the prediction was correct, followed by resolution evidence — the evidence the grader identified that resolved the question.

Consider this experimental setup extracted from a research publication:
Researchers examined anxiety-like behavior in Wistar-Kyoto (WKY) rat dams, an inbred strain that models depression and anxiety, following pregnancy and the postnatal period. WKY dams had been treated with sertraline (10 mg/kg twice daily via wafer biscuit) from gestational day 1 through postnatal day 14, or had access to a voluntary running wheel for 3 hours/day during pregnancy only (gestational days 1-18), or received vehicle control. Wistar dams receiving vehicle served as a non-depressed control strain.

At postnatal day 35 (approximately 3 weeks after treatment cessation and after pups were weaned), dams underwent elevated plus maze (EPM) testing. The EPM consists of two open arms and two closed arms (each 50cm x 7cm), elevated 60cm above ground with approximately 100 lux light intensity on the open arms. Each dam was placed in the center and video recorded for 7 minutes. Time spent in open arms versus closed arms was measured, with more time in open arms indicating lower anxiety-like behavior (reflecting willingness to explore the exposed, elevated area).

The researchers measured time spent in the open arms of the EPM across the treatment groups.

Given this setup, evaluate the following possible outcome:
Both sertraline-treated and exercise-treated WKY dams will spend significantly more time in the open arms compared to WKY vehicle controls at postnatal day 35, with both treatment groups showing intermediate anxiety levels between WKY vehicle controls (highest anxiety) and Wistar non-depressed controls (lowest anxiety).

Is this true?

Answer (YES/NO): NO